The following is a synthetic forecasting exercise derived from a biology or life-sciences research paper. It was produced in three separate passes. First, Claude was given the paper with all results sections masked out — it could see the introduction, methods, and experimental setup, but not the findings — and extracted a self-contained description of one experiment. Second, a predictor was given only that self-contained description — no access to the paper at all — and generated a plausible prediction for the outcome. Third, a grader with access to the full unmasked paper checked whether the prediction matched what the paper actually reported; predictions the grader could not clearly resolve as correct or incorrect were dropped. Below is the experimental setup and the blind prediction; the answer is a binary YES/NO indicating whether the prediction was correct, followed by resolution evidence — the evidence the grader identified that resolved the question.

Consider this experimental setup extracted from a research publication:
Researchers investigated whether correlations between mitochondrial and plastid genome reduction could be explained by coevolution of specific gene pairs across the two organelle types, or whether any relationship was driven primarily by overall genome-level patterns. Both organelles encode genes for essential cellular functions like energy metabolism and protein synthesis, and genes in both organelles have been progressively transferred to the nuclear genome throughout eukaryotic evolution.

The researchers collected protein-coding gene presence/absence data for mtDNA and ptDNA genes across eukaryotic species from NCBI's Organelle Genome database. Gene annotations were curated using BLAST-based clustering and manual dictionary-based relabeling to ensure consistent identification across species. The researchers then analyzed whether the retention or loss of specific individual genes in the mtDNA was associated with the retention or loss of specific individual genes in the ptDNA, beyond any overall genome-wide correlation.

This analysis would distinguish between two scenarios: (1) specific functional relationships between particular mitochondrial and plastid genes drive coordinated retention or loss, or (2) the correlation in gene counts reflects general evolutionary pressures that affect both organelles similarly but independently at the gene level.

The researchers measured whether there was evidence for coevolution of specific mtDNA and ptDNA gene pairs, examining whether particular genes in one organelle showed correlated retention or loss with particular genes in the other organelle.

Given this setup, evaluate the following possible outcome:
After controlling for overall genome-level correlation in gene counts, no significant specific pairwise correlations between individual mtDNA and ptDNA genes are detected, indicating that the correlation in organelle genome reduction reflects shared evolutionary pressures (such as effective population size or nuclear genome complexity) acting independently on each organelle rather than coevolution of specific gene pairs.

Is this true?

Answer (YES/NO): YES